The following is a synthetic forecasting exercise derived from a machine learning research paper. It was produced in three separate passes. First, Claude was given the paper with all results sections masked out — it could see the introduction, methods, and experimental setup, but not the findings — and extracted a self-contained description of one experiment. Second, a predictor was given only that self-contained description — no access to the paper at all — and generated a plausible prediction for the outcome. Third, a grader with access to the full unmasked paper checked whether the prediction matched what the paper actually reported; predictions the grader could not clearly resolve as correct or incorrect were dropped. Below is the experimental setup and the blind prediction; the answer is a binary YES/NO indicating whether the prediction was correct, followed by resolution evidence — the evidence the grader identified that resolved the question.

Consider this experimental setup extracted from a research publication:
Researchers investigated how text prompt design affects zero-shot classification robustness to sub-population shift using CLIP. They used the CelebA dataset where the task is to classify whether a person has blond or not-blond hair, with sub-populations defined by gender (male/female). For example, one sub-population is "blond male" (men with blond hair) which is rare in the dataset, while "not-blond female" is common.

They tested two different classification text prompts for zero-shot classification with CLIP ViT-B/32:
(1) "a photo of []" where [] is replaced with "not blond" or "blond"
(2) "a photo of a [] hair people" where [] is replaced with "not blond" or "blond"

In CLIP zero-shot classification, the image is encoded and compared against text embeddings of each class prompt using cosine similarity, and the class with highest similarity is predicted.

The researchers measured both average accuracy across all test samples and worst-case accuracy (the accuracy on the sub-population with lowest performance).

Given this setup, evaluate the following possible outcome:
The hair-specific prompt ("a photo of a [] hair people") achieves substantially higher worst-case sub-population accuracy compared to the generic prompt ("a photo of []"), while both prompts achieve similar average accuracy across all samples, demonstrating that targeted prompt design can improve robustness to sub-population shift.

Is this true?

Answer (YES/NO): NO